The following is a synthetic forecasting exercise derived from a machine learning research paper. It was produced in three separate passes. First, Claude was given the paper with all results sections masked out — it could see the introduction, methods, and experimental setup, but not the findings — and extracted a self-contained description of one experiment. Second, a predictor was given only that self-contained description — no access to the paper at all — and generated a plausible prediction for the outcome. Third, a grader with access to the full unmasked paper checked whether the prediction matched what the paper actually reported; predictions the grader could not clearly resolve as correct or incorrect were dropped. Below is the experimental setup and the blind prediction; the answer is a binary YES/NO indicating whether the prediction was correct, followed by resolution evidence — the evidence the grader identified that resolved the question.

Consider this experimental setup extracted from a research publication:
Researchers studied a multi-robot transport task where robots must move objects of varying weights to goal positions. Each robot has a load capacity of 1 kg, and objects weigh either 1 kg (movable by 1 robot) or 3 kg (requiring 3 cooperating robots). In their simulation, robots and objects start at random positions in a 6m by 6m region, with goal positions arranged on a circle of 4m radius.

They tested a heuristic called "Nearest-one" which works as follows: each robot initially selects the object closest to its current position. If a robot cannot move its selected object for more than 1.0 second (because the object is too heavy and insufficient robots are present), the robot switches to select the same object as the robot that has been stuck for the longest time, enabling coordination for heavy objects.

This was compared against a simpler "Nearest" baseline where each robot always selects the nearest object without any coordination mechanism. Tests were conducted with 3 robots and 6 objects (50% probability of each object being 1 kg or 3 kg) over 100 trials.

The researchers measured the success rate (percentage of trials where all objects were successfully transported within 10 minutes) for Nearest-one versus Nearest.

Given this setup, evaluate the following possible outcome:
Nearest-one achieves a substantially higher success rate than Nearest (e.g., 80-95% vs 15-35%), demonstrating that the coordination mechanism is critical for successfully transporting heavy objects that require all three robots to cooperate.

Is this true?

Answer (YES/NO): NO